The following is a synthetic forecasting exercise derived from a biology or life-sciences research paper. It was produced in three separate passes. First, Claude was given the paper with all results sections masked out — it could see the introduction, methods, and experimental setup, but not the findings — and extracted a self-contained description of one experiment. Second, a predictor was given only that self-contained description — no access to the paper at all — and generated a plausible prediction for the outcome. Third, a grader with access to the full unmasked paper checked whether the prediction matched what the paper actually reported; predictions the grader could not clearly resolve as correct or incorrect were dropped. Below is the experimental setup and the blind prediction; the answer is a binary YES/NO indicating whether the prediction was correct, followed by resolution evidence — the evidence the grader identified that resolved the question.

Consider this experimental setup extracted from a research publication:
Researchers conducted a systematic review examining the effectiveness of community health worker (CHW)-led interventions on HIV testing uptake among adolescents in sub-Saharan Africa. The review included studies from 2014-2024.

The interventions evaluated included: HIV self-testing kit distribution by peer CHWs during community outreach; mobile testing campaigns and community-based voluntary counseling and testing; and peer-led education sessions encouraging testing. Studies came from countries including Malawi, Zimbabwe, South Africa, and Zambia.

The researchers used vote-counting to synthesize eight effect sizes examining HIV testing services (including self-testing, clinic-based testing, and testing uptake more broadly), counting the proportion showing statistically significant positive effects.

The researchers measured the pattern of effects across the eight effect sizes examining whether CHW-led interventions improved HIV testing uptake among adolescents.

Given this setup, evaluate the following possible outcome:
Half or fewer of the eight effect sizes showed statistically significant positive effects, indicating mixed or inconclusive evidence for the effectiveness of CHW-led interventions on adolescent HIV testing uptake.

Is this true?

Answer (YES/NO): NO